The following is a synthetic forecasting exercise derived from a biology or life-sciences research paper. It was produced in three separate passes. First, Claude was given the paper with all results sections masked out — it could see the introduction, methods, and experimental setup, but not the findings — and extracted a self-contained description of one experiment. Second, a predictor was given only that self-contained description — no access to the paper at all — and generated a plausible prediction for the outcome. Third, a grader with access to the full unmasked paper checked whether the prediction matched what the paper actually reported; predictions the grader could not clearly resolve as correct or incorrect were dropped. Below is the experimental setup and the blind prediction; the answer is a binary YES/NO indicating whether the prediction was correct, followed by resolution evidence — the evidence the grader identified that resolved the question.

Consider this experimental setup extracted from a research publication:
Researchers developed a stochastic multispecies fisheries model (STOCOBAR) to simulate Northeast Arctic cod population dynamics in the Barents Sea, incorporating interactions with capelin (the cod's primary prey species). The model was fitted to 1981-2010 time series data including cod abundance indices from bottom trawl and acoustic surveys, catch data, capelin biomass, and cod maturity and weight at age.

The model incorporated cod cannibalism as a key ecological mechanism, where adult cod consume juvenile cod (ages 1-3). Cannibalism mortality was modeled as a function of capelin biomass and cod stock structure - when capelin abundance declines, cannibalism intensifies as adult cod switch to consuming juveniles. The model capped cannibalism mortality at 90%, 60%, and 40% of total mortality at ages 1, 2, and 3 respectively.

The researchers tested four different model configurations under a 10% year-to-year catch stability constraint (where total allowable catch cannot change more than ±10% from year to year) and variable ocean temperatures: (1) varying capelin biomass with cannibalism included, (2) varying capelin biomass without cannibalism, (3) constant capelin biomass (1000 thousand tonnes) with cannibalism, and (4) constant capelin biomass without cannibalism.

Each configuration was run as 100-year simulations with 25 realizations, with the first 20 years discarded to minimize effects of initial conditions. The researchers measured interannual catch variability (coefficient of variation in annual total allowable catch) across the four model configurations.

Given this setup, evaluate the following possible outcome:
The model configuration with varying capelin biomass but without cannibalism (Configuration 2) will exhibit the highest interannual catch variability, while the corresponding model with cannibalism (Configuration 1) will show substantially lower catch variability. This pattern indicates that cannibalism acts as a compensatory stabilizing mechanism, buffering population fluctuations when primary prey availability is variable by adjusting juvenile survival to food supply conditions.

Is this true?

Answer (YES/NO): NO